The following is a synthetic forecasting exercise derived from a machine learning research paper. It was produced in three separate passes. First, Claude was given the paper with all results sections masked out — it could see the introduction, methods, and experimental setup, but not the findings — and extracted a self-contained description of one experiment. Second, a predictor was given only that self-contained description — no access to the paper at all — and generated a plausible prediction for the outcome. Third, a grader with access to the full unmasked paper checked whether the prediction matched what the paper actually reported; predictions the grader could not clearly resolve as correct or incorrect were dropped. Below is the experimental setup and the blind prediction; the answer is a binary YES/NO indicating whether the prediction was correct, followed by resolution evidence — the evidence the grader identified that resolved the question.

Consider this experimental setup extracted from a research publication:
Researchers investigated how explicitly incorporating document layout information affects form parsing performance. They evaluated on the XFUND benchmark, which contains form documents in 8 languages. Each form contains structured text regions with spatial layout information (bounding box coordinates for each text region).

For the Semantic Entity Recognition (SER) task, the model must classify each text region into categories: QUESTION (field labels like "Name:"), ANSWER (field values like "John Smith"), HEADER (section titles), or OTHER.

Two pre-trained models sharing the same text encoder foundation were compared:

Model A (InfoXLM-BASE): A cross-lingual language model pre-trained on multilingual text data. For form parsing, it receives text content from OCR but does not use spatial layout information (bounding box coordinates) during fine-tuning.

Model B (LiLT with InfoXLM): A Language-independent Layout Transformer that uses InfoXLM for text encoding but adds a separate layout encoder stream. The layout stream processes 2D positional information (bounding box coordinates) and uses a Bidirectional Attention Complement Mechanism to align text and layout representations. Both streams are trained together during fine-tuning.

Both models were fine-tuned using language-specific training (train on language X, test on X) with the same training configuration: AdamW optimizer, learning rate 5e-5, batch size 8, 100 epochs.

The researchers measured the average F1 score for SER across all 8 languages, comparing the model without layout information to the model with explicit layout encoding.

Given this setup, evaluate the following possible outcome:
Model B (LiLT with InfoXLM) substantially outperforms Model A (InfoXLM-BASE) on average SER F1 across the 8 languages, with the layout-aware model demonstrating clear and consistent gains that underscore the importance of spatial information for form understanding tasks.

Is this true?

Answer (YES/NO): YES